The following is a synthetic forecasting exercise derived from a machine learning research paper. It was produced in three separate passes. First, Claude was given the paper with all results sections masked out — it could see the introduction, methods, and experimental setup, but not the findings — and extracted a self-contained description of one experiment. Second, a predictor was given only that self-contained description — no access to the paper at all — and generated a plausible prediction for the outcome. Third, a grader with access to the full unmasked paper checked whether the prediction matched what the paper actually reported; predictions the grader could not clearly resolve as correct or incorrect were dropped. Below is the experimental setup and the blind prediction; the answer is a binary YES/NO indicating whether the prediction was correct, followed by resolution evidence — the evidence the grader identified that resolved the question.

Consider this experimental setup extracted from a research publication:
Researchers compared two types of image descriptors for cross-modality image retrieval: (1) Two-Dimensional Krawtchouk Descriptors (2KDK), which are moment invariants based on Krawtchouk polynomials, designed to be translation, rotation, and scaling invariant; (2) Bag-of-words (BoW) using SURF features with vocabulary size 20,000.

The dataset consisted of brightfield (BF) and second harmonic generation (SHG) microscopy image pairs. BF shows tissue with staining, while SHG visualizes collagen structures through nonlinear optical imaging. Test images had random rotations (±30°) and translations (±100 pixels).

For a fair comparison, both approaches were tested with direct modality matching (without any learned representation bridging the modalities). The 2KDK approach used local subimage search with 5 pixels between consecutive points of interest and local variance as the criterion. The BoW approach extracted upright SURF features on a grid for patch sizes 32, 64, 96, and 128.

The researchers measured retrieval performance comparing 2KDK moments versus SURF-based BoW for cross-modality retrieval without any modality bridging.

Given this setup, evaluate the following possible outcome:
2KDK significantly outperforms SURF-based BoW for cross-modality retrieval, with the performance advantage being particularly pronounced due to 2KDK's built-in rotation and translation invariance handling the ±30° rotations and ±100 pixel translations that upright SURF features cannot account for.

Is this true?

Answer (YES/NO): NO